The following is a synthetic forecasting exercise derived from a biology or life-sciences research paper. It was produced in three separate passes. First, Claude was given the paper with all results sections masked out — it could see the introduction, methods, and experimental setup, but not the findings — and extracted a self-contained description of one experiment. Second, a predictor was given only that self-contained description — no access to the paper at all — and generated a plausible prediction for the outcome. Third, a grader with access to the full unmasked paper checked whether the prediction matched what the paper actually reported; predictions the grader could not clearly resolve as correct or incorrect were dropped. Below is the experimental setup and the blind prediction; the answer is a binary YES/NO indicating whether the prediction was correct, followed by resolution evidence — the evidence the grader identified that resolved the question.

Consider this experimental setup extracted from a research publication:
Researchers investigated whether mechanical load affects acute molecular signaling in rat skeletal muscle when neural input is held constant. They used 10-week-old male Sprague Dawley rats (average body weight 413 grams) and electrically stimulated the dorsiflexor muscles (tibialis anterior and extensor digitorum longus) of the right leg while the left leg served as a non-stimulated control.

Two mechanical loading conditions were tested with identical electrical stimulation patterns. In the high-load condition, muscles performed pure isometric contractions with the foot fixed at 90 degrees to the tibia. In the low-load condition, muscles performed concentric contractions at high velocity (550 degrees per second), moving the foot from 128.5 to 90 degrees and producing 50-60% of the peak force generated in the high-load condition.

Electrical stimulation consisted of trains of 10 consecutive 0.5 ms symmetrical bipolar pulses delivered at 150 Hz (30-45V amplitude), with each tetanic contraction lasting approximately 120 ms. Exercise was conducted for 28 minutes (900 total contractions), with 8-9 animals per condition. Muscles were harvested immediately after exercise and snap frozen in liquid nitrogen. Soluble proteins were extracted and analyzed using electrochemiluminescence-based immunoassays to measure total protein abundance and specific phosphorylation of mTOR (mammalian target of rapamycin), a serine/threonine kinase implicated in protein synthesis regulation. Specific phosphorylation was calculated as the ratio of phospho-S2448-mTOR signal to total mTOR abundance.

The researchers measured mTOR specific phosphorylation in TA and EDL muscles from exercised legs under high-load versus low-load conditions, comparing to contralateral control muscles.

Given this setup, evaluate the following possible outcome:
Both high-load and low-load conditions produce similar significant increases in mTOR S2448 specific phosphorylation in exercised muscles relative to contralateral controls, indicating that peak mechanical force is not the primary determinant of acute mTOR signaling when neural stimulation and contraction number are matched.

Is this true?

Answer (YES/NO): NO